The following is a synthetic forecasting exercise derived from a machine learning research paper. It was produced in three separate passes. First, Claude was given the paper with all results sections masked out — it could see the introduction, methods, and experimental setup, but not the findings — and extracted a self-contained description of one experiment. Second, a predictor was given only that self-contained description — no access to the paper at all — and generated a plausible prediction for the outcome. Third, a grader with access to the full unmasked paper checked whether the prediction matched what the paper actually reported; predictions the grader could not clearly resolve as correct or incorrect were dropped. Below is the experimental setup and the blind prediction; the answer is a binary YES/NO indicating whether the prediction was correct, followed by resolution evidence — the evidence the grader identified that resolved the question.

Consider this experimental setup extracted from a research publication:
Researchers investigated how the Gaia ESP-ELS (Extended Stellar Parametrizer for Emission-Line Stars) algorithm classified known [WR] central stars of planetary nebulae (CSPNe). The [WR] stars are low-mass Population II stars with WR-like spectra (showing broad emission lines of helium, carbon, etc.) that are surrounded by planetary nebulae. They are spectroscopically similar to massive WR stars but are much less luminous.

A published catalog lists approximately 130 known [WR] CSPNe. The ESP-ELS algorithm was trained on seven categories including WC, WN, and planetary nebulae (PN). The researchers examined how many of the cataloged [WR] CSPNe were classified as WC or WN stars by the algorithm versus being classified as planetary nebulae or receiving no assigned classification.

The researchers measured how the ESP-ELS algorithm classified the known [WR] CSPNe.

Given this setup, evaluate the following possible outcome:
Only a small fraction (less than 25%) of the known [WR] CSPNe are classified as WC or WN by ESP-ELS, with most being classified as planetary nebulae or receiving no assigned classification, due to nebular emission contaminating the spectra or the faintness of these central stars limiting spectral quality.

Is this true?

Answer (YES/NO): YES